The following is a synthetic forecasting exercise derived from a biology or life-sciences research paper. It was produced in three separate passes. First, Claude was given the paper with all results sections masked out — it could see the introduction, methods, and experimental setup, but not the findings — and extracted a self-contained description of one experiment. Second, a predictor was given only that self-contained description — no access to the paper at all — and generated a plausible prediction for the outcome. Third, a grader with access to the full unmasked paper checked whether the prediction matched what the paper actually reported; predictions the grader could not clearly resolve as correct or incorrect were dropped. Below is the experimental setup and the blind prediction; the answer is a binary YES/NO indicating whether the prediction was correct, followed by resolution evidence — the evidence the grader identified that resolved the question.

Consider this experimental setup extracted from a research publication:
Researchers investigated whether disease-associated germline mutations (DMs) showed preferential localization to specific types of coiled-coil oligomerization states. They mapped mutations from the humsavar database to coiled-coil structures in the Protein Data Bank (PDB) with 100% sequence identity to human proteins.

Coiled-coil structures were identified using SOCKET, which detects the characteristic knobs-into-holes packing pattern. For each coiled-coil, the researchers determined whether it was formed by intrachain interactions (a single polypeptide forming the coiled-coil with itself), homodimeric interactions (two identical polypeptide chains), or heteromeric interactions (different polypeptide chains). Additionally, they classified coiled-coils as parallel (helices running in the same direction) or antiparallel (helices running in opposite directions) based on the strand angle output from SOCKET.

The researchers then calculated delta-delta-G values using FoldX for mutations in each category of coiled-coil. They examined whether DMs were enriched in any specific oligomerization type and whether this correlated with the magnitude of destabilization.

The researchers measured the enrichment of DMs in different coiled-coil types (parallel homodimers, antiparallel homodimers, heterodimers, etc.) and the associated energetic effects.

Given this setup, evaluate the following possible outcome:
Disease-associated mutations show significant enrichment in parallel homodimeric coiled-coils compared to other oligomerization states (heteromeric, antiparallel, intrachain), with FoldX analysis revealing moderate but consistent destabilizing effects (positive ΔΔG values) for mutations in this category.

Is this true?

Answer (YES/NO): NO